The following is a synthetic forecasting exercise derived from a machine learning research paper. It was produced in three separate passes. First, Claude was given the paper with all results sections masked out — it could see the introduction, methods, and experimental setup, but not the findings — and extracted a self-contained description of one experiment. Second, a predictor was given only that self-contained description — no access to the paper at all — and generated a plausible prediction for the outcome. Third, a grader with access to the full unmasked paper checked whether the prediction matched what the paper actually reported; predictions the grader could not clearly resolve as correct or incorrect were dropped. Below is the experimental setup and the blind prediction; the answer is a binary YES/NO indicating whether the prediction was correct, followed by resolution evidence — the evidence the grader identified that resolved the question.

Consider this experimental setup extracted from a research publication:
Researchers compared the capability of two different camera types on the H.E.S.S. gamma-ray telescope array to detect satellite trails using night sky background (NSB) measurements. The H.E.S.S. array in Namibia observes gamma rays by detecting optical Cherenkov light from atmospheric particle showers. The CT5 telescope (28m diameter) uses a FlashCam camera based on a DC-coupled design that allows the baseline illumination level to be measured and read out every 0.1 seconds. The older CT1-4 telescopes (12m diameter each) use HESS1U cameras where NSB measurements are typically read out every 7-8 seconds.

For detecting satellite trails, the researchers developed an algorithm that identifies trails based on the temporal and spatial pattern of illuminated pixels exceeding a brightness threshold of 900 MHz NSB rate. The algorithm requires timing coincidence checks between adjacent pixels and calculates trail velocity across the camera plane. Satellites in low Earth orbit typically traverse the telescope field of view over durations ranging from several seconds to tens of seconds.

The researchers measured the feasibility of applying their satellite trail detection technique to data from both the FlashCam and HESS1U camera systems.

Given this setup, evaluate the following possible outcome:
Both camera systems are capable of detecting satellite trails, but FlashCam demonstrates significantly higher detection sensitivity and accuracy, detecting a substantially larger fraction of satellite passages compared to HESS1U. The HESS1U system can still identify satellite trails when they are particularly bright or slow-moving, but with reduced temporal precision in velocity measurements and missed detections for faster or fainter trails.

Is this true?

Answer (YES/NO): NO